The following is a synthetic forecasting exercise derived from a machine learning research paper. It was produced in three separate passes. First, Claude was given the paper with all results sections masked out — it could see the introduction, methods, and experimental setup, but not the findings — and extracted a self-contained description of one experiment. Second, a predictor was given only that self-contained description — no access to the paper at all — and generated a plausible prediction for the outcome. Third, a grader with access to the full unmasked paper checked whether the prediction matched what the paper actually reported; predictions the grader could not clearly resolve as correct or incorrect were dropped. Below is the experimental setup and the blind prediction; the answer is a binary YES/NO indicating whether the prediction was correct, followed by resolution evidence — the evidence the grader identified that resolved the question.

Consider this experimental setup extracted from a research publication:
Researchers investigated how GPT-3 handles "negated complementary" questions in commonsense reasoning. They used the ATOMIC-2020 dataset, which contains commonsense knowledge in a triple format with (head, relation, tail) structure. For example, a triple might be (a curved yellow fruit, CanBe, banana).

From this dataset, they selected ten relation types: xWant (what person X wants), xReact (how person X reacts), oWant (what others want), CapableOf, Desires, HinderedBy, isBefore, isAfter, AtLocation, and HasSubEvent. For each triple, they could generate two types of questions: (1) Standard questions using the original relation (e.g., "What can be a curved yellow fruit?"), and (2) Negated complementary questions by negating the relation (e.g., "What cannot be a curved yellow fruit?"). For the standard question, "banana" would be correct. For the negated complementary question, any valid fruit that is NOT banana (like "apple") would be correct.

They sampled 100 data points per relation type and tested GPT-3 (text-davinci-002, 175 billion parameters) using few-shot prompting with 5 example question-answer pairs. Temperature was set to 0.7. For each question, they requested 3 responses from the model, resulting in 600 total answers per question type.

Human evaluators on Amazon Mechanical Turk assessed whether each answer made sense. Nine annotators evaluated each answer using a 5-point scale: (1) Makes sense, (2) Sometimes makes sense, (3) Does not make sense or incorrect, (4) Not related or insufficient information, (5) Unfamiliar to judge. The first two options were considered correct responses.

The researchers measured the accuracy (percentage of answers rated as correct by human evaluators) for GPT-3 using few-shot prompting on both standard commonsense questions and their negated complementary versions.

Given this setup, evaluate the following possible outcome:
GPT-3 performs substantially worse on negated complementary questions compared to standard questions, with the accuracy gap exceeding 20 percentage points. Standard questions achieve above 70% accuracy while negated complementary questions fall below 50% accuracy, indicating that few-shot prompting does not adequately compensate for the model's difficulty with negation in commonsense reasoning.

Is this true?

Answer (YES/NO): NO